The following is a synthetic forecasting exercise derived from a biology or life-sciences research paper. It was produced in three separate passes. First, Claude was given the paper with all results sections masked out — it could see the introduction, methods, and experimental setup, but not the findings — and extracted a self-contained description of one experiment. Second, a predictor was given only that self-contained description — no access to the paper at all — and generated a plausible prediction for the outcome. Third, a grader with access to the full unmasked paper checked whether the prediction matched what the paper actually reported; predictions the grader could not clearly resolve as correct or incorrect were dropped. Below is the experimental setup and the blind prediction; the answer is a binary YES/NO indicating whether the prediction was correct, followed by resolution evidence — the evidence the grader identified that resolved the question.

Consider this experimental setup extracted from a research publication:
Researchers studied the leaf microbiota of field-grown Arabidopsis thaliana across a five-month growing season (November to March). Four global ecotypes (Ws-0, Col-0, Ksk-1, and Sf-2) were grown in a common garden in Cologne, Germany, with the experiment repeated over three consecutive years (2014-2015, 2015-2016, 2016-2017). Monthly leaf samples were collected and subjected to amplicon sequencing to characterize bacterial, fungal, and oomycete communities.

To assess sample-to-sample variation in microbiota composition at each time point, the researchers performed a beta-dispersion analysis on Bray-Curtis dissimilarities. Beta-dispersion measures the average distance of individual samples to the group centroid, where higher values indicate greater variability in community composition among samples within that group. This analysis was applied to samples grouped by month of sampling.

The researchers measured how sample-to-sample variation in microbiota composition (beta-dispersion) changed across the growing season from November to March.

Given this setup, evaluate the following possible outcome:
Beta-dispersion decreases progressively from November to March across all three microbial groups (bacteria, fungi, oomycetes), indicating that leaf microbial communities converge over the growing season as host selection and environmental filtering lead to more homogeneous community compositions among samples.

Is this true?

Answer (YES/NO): NO